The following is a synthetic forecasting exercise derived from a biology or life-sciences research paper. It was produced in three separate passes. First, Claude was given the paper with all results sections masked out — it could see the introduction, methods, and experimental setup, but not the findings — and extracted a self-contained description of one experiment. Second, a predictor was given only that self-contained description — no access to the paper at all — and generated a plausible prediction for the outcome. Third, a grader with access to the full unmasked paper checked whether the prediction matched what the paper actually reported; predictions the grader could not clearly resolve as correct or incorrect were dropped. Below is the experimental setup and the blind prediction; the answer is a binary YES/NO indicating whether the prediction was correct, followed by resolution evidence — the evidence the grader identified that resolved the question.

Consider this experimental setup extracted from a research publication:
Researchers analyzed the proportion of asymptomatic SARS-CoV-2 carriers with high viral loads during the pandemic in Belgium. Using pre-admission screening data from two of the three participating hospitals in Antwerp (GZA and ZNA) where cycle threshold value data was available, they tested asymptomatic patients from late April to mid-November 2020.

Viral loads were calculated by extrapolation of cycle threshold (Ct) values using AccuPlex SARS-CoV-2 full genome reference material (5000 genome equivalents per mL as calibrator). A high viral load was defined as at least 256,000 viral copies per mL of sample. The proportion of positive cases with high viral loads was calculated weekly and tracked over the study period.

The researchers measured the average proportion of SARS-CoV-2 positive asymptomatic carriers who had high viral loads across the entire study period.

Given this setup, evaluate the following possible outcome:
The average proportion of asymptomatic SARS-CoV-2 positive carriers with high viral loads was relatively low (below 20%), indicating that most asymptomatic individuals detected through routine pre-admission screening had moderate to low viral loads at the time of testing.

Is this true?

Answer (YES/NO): NO